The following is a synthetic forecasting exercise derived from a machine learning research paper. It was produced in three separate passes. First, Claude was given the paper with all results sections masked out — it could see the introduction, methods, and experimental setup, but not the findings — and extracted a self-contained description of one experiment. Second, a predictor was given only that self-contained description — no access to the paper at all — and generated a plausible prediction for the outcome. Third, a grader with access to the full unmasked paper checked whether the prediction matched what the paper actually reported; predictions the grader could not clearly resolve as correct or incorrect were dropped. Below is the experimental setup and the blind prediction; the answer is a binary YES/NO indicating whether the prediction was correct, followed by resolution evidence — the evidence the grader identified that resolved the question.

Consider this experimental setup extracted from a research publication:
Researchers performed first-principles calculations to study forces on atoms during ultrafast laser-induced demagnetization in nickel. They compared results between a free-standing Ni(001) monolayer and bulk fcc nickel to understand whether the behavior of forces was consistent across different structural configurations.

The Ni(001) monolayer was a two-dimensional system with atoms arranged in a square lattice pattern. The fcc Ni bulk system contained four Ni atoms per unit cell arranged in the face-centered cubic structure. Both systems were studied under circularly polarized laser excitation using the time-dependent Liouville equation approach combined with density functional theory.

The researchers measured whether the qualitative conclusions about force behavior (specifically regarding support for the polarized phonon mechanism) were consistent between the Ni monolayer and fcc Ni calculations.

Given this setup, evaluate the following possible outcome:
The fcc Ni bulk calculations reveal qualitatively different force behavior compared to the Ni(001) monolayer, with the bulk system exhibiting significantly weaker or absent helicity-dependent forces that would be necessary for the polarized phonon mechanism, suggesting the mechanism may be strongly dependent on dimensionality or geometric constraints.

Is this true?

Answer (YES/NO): NO